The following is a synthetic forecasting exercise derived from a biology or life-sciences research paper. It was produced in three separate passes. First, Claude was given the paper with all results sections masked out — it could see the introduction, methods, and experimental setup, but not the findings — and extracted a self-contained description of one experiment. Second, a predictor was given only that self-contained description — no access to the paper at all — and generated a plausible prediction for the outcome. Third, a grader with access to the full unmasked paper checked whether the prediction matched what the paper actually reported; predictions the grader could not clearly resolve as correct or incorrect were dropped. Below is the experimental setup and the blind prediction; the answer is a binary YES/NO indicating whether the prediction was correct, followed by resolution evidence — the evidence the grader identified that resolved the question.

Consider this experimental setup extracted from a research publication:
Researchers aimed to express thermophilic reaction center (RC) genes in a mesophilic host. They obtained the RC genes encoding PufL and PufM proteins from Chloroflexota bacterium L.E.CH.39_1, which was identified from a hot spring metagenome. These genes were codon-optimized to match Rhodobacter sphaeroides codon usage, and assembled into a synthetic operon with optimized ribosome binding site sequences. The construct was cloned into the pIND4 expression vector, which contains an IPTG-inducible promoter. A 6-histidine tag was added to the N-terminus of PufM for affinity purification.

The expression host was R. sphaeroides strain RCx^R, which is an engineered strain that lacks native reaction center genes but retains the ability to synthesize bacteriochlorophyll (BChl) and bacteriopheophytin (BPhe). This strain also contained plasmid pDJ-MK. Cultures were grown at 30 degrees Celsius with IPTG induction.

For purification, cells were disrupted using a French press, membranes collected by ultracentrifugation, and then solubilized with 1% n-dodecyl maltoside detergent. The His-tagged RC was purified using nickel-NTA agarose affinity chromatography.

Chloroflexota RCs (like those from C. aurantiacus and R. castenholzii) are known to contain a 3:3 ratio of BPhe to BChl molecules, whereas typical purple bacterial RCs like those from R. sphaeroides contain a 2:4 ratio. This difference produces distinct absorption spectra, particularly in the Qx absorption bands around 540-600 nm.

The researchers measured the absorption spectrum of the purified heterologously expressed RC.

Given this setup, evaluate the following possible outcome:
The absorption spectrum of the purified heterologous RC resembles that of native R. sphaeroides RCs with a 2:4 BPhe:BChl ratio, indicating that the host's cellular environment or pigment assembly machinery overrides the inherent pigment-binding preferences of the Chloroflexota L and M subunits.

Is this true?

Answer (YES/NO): NO